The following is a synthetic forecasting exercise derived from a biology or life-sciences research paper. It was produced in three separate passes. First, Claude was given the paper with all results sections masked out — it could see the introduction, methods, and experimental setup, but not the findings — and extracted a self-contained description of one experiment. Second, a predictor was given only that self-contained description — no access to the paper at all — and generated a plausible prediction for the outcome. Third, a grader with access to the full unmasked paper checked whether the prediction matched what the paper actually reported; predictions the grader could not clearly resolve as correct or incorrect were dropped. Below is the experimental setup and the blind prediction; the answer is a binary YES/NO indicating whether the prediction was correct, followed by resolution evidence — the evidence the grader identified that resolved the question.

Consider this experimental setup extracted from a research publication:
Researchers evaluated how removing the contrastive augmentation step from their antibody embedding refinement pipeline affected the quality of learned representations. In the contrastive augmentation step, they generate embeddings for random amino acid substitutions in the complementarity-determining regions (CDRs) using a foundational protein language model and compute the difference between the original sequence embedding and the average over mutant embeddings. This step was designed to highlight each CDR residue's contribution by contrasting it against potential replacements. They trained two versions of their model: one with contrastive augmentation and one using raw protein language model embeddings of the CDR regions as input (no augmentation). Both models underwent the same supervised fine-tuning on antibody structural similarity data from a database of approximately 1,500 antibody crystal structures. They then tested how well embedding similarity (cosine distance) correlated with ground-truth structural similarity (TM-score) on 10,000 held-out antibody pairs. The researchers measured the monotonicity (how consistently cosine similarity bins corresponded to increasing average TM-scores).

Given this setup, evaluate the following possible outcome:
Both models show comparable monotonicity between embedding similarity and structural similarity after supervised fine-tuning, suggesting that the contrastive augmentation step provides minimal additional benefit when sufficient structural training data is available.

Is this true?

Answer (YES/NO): NO